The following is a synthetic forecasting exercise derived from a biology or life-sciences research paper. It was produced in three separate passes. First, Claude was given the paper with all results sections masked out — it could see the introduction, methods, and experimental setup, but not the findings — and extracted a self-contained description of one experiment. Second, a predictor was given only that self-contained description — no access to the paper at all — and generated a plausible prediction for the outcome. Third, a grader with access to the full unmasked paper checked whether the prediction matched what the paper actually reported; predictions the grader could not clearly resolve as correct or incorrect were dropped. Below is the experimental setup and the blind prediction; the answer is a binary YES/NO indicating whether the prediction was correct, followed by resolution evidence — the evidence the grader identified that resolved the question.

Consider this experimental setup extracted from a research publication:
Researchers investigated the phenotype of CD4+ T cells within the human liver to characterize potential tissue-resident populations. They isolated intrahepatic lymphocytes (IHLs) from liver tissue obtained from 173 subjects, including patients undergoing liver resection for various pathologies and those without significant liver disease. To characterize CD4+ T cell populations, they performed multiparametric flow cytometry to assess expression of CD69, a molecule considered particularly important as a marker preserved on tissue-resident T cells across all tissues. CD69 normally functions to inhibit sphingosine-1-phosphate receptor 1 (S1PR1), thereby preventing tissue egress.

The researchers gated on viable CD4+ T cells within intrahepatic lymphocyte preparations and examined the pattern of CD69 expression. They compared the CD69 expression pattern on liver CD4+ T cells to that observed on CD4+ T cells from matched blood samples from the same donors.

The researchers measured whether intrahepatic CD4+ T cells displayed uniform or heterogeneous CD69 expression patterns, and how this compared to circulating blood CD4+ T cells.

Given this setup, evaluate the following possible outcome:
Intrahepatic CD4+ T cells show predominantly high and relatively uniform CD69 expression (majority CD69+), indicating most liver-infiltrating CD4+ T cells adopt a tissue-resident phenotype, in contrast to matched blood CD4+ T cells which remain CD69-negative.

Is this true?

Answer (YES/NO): NO